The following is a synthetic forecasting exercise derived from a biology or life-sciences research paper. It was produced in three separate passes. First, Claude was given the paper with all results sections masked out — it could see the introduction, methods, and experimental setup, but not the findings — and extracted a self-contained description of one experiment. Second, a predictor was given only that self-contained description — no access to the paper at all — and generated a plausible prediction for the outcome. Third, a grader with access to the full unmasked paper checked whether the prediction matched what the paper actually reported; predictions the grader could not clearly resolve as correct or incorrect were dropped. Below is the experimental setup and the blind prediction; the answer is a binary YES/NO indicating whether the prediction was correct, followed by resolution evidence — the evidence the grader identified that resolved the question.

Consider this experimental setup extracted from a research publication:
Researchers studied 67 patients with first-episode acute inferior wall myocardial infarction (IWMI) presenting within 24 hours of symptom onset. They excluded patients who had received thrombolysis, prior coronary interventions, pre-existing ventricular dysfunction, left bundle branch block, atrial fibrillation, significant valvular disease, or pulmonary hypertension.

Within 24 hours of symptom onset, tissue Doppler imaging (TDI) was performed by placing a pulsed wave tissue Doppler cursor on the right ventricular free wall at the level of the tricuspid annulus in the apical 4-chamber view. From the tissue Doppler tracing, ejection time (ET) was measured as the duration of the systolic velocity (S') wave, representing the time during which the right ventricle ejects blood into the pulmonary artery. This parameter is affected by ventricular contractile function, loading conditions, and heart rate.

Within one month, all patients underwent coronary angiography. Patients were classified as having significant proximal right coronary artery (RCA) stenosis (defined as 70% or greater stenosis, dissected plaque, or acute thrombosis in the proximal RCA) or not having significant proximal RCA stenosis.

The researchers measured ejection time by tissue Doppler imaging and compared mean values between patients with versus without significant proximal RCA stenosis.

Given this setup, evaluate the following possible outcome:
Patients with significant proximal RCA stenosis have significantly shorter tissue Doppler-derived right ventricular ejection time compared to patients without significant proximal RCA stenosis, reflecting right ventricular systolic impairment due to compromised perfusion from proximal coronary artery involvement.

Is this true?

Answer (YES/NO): YES